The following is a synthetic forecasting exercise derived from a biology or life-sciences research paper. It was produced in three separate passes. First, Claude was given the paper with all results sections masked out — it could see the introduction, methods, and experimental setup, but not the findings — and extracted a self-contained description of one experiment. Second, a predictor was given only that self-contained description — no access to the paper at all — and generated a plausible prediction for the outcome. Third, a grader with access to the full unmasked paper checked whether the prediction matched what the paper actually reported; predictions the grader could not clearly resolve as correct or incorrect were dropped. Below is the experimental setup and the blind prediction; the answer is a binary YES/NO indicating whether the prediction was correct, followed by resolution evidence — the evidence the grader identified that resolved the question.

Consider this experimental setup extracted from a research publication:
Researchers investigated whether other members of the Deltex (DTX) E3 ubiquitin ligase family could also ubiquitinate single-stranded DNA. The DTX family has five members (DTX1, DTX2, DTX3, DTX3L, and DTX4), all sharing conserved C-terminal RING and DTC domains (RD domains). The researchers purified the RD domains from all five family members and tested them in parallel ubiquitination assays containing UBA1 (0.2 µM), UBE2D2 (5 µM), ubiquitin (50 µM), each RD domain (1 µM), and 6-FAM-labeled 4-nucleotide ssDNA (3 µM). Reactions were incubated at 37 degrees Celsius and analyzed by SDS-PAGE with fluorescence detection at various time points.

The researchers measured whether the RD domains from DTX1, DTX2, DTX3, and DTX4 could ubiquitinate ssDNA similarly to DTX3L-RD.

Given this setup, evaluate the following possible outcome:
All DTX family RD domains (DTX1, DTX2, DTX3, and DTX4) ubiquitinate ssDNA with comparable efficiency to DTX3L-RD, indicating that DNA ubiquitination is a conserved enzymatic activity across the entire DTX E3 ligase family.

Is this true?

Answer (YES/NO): NO